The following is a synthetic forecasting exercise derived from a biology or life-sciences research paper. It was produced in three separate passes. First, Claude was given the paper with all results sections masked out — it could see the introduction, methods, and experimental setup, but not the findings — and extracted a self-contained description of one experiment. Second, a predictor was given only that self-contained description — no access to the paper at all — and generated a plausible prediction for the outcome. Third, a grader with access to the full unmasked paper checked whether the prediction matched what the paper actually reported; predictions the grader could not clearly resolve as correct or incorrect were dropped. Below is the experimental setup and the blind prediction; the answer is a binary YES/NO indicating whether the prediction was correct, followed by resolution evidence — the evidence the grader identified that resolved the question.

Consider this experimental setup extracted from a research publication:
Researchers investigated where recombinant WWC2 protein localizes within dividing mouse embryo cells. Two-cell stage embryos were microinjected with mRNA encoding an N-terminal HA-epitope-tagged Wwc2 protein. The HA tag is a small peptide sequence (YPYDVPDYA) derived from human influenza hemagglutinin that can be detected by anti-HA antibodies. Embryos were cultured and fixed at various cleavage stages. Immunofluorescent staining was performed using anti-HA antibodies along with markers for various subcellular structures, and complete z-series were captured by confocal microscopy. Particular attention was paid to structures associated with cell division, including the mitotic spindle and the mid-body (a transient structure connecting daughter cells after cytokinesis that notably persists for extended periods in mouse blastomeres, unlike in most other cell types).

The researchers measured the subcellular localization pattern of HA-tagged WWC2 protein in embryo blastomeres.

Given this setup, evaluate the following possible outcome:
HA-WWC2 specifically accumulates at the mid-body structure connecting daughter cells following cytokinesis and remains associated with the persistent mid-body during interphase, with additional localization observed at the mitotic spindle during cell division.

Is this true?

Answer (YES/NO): NO